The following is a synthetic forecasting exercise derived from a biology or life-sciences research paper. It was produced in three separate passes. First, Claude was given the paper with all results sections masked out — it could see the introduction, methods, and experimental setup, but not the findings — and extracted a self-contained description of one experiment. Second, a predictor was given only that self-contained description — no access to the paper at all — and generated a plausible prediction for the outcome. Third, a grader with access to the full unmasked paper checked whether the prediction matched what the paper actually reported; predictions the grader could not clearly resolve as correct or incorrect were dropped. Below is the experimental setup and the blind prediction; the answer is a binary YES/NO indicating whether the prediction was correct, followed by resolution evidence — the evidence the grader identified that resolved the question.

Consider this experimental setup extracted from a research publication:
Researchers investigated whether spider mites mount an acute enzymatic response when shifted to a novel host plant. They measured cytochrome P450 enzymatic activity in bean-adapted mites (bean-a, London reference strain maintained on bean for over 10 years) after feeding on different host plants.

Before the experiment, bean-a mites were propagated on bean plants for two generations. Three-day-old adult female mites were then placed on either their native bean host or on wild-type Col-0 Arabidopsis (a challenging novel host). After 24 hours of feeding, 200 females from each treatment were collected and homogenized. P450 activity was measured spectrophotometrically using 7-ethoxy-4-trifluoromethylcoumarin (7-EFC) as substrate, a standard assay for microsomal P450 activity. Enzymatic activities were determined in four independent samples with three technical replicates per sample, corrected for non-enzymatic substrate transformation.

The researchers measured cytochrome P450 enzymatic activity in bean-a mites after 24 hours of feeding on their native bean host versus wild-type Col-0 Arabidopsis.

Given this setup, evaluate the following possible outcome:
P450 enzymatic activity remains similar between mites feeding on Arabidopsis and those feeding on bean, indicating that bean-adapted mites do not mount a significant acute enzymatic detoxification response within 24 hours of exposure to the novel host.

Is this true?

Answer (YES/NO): NO